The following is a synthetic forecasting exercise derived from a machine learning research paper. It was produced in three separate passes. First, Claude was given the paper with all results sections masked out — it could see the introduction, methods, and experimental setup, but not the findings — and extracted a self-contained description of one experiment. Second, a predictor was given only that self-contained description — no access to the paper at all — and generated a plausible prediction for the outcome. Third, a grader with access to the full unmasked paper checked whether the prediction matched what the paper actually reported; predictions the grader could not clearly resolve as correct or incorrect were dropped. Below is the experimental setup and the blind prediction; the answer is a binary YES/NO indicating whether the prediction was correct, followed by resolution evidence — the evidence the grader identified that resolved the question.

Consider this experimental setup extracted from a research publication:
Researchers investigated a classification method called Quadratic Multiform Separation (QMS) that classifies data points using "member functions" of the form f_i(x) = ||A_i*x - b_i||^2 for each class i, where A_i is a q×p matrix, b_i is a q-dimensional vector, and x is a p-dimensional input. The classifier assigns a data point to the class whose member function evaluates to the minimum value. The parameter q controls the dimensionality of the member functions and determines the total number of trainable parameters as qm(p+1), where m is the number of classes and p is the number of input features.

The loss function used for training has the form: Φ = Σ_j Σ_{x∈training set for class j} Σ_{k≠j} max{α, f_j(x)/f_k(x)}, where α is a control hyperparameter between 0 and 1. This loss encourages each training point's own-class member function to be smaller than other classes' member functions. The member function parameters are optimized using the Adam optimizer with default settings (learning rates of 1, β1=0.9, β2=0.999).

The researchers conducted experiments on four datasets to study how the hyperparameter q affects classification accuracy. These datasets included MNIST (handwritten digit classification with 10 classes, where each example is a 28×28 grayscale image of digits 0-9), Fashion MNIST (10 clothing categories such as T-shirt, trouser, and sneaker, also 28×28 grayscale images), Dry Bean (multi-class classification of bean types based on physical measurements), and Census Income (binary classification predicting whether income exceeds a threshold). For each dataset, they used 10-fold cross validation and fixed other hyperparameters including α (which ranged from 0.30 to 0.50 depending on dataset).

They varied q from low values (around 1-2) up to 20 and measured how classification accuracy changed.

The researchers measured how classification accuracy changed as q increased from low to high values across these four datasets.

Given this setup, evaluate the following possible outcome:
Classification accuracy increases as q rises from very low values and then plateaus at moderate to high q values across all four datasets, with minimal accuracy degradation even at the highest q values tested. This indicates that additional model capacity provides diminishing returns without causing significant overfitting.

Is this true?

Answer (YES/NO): YES